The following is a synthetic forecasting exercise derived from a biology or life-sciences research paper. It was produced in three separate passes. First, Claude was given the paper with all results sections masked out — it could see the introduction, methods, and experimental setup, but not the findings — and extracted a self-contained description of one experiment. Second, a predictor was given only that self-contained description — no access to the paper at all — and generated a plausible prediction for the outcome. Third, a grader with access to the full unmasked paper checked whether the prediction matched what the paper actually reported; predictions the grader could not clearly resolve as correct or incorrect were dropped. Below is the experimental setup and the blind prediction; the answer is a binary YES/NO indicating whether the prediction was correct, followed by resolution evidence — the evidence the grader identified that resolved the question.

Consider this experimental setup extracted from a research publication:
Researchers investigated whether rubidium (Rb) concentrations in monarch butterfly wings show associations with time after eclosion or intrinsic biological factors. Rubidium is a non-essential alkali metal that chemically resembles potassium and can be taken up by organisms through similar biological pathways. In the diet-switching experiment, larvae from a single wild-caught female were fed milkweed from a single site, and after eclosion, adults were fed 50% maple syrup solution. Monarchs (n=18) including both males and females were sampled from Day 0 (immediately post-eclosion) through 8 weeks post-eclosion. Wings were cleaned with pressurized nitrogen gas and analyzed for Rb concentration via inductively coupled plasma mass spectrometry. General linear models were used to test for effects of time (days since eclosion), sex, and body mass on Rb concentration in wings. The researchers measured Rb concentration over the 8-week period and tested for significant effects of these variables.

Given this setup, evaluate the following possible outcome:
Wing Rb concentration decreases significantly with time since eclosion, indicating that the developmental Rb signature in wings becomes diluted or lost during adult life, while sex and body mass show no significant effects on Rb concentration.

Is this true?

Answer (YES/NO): NO